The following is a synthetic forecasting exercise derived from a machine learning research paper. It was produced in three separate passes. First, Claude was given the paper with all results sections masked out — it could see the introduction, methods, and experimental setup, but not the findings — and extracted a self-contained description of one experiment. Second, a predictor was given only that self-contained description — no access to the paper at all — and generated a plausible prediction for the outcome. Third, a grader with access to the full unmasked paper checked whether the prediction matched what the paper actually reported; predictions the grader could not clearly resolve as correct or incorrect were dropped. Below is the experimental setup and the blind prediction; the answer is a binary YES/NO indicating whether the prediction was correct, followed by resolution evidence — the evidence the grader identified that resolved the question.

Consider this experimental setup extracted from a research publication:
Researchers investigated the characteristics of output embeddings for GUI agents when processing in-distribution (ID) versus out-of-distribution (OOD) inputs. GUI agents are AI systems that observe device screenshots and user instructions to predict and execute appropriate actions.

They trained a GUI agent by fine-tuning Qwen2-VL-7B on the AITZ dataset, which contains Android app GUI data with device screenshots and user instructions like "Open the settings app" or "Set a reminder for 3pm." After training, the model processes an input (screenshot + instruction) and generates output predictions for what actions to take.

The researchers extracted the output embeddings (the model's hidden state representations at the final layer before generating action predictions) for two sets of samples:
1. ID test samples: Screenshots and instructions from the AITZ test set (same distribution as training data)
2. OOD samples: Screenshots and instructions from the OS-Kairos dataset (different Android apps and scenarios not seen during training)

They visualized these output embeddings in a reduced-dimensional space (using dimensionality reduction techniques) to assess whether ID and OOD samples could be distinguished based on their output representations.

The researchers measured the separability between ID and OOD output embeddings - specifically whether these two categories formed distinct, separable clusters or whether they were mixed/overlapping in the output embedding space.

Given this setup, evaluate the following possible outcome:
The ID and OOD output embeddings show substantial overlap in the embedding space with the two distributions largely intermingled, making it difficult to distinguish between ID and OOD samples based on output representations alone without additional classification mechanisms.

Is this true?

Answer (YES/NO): YES